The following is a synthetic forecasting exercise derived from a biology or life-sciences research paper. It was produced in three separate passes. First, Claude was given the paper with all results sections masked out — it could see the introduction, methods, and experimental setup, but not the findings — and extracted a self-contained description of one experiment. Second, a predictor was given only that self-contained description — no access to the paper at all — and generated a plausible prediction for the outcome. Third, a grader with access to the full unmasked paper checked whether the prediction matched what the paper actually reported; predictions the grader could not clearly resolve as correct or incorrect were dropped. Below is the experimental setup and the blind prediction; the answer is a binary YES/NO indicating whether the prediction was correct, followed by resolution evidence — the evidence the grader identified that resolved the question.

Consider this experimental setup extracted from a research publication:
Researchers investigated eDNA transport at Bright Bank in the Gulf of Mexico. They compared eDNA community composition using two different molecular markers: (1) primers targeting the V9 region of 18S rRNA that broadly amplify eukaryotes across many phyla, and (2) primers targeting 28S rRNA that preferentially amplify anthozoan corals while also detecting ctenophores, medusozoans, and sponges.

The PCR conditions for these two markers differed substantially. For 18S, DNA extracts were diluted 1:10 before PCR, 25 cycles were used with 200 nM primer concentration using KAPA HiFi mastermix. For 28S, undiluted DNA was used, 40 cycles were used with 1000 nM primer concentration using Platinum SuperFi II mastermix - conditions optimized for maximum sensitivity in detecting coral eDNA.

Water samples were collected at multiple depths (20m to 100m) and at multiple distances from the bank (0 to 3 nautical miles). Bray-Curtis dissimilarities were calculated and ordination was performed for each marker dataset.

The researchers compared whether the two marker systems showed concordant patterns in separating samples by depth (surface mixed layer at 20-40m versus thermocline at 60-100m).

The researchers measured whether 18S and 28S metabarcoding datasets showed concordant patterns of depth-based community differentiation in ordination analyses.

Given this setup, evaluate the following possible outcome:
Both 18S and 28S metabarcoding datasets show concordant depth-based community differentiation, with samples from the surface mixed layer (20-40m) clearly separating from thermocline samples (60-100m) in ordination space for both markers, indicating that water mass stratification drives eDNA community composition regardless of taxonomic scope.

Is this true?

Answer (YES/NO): NO